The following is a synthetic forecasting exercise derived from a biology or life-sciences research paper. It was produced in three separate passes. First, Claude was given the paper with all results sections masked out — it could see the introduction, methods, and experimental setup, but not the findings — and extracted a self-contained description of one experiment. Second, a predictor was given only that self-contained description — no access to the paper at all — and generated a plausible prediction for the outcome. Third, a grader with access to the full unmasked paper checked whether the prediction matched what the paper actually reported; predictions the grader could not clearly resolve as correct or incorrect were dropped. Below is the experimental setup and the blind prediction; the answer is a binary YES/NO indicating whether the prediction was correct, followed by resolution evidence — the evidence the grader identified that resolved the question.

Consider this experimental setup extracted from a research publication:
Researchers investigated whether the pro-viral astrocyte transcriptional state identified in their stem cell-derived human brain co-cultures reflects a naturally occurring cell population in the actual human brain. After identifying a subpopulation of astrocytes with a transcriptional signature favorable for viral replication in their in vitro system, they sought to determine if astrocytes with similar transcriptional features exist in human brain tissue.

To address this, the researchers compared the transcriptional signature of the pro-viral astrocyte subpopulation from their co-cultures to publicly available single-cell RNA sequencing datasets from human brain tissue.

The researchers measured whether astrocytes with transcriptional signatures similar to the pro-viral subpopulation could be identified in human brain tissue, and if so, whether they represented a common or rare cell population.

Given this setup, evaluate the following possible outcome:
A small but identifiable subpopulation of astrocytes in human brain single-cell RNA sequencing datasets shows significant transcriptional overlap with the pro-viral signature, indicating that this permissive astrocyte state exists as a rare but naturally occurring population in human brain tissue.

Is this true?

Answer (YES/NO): YES